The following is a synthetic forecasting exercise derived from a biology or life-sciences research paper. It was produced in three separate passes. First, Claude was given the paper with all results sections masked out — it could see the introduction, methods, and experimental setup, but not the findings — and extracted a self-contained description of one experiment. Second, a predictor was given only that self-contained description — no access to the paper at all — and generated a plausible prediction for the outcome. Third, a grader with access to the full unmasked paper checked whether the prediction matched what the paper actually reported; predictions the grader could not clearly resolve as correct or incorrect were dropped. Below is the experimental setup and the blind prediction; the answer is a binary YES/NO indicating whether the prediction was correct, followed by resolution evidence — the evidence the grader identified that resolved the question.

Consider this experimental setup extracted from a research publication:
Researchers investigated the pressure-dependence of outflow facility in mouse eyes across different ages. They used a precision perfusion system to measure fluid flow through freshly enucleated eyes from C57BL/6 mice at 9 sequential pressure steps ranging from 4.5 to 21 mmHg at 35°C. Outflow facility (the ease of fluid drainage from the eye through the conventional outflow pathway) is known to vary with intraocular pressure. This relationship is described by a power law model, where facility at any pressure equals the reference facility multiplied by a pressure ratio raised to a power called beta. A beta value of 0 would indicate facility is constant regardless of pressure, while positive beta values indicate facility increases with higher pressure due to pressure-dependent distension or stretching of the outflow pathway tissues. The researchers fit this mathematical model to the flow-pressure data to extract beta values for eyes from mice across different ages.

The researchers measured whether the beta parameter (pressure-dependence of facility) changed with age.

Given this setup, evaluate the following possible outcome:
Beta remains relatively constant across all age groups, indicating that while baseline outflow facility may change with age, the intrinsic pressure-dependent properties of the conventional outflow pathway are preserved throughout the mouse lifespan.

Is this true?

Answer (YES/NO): NO